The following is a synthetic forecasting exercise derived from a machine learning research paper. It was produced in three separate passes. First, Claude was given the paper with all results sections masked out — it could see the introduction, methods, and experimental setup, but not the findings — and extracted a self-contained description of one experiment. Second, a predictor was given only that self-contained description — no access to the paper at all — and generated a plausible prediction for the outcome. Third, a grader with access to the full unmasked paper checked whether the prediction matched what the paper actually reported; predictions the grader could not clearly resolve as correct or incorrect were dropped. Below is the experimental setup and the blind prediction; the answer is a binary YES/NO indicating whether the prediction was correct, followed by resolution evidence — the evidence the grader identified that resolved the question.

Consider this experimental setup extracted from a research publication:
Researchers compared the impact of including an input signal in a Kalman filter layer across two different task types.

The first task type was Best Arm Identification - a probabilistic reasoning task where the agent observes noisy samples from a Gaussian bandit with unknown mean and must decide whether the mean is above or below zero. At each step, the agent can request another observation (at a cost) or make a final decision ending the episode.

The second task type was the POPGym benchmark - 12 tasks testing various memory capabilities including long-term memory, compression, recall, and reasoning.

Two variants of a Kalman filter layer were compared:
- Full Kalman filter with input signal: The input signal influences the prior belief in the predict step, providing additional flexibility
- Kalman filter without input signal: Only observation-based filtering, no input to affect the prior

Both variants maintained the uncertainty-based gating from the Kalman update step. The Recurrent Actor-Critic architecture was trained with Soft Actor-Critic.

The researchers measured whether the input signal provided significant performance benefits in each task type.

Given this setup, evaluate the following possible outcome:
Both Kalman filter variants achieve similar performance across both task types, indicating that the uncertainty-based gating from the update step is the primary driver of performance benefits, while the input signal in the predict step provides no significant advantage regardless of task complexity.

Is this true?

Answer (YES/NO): NO